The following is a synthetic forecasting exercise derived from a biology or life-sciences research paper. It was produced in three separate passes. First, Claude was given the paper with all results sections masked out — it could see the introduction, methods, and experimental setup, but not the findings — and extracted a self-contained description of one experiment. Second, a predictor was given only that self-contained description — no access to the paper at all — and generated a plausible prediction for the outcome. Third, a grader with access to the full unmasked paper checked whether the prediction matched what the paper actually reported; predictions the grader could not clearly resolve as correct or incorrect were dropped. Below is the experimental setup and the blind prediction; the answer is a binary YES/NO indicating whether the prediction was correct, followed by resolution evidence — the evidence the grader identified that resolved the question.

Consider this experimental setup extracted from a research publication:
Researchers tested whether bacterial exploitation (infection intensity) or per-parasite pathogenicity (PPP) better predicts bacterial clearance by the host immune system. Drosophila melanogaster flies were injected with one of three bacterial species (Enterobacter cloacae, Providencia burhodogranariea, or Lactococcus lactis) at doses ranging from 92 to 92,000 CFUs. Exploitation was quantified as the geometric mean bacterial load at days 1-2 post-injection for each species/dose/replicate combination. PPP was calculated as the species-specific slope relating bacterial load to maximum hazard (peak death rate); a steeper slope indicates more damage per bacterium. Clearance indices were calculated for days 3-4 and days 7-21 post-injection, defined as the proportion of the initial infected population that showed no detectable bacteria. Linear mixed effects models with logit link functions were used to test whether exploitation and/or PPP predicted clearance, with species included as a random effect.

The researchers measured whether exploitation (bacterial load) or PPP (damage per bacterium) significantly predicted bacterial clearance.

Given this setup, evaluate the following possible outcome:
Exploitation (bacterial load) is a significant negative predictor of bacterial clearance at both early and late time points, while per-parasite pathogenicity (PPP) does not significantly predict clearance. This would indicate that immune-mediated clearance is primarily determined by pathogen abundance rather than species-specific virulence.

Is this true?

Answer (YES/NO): YES